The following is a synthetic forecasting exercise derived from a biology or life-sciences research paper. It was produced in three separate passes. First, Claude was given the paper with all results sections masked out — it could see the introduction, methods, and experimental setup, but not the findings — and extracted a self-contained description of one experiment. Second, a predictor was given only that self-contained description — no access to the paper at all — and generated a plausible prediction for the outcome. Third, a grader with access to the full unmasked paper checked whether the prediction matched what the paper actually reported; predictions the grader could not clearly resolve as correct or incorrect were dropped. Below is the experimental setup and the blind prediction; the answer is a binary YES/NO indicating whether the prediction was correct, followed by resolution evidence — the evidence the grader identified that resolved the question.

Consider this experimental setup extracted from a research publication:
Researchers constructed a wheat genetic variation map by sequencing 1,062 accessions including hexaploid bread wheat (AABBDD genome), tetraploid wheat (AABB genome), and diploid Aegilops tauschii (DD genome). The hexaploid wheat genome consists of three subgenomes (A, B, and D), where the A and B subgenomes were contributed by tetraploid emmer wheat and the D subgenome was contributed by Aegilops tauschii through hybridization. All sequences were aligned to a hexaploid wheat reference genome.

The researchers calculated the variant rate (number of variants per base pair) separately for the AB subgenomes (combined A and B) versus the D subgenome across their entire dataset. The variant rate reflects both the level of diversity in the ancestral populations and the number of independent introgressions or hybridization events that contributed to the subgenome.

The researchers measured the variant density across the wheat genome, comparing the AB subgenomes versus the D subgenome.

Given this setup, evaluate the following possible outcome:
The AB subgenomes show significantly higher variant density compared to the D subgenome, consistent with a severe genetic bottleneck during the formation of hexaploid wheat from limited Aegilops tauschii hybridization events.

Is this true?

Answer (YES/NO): YES